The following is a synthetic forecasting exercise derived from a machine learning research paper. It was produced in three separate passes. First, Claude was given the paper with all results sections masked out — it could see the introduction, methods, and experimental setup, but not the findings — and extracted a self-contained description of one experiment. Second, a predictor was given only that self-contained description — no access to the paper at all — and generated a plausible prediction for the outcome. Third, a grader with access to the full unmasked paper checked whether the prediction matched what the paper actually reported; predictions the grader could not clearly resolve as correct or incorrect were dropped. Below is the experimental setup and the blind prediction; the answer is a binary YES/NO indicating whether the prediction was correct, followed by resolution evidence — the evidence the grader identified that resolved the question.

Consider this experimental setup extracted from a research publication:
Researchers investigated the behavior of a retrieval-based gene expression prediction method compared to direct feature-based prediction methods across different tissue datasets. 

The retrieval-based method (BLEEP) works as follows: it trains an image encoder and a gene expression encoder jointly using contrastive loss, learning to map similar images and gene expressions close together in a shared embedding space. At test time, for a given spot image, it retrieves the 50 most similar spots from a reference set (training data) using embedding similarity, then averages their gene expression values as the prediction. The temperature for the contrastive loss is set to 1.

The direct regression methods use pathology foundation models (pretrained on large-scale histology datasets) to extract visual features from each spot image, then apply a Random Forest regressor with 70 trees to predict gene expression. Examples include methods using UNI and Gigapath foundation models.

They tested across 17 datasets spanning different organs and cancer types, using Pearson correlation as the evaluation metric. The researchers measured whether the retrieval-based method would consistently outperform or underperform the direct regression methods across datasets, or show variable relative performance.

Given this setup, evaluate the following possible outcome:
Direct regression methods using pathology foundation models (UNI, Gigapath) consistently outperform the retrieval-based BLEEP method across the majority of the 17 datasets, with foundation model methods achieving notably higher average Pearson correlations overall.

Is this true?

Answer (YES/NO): NO